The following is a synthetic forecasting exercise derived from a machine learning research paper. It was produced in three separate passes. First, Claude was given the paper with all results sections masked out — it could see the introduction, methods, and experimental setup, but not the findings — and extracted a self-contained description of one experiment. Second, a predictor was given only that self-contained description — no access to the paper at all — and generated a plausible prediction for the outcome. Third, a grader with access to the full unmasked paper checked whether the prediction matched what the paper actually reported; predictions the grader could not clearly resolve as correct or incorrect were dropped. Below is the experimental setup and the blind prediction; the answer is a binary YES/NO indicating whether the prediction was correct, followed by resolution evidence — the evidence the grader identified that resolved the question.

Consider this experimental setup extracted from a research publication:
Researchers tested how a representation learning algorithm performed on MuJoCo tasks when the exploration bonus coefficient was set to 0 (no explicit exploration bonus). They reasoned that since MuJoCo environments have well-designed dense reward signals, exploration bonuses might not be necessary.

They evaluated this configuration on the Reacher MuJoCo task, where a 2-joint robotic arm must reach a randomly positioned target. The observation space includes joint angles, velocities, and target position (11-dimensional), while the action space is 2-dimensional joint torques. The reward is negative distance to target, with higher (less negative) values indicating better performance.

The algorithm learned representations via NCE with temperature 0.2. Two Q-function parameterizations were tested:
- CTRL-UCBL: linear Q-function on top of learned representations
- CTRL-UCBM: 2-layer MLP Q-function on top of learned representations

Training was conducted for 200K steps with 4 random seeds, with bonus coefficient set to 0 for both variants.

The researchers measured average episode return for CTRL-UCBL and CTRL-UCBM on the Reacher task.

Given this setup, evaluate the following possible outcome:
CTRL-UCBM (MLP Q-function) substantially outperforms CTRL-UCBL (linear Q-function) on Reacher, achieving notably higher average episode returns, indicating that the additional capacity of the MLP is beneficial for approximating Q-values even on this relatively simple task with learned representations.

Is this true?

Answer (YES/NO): NO